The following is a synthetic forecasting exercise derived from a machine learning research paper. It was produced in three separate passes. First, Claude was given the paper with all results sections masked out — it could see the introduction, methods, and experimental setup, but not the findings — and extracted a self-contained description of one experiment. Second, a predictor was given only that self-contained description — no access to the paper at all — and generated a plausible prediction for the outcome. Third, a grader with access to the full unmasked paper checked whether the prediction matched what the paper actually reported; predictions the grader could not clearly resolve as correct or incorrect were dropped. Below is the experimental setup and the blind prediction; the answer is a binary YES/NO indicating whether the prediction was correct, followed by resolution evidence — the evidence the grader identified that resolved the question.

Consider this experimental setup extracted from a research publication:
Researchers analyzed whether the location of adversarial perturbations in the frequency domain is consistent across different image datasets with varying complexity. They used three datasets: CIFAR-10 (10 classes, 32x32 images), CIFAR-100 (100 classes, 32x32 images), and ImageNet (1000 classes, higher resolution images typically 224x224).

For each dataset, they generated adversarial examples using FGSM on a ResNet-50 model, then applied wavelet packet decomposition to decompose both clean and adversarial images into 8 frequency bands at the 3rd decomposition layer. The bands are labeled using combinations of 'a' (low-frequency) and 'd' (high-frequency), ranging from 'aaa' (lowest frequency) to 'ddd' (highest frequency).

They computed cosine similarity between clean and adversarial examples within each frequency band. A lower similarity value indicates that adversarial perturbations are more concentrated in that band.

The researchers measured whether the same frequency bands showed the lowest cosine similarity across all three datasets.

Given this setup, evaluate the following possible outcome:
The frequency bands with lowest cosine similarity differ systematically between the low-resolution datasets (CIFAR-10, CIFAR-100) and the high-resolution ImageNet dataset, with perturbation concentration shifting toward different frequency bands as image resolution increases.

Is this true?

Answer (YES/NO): NO